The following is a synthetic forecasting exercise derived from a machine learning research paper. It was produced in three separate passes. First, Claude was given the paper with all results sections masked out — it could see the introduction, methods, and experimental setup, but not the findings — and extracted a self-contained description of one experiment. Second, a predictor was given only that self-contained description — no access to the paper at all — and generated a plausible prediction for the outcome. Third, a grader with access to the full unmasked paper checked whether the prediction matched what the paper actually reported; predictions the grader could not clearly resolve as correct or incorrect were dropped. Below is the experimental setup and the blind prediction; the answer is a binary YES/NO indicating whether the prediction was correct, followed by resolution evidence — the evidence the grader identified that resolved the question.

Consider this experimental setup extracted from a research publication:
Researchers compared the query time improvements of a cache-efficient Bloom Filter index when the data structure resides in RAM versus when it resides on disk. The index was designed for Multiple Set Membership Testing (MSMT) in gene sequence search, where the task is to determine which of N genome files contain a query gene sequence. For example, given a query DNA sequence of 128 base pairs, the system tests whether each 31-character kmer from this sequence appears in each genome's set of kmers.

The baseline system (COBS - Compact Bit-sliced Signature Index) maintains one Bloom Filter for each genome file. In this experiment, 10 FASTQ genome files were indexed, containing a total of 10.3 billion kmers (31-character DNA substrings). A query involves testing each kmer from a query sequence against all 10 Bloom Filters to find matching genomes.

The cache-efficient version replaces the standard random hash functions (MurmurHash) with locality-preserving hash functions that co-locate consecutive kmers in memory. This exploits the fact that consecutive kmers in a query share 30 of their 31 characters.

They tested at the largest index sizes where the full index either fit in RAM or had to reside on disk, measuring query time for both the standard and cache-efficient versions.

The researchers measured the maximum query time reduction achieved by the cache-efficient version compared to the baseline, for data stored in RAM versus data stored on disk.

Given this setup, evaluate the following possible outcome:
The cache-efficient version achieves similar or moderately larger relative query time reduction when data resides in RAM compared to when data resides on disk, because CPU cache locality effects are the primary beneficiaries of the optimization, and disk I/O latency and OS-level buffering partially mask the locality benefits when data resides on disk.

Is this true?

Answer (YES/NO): NO